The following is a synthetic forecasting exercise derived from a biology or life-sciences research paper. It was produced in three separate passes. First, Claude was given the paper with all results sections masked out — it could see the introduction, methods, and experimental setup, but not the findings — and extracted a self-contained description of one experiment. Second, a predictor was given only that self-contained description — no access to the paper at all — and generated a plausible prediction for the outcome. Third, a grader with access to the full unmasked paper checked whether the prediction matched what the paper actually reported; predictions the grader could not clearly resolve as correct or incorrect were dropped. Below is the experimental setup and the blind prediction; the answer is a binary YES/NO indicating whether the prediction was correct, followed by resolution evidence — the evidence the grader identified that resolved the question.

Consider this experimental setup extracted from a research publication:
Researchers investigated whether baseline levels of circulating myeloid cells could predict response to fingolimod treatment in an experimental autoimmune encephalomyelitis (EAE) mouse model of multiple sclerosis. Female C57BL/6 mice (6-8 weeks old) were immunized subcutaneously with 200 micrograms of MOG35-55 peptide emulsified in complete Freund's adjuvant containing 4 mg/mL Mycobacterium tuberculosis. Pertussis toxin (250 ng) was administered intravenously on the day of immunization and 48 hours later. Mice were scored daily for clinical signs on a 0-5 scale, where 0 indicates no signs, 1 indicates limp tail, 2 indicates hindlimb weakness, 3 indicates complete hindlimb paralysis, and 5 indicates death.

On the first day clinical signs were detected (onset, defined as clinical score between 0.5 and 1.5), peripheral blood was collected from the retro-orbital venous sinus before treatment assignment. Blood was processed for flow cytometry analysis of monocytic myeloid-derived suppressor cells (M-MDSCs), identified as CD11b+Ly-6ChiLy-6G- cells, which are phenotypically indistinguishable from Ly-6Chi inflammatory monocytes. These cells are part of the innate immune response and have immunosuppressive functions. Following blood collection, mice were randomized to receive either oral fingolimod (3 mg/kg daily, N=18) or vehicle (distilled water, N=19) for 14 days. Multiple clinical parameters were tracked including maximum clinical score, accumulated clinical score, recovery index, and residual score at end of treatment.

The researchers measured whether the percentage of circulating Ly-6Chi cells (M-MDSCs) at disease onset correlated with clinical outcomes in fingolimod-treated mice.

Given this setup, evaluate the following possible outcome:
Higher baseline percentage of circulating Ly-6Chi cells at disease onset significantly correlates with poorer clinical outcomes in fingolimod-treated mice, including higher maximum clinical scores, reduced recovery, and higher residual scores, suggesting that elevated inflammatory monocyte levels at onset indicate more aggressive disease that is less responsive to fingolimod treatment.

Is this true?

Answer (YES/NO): NO